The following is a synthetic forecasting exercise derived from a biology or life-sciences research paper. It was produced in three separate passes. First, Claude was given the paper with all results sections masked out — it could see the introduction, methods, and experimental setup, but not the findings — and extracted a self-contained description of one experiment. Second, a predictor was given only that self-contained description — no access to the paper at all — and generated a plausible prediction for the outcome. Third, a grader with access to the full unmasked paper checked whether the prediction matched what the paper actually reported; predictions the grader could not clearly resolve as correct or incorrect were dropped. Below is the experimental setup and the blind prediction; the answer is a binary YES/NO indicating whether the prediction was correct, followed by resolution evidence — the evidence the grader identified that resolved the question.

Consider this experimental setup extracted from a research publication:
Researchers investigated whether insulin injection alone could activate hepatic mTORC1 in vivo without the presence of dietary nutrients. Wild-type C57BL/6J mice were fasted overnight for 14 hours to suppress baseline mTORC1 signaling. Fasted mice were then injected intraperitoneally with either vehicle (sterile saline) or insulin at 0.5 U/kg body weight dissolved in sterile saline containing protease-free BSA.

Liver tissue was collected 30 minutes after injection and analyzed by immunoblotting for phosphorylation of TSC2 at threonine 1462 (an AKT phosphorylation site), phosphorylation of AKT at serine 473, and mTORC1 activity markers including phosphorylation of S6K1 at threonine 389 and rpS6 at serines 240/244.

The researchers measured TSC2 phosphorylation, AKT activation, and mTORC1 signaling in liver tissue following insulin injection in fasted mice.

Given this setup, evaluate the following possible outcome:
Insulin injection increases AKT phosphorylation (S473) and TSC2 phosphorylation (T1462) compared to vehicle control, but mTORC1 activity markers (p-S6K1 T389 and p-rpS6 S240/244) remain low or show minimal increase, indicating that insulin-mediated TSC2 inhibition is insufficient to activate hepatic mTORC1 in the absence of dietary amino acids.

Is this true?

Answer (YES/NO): NO